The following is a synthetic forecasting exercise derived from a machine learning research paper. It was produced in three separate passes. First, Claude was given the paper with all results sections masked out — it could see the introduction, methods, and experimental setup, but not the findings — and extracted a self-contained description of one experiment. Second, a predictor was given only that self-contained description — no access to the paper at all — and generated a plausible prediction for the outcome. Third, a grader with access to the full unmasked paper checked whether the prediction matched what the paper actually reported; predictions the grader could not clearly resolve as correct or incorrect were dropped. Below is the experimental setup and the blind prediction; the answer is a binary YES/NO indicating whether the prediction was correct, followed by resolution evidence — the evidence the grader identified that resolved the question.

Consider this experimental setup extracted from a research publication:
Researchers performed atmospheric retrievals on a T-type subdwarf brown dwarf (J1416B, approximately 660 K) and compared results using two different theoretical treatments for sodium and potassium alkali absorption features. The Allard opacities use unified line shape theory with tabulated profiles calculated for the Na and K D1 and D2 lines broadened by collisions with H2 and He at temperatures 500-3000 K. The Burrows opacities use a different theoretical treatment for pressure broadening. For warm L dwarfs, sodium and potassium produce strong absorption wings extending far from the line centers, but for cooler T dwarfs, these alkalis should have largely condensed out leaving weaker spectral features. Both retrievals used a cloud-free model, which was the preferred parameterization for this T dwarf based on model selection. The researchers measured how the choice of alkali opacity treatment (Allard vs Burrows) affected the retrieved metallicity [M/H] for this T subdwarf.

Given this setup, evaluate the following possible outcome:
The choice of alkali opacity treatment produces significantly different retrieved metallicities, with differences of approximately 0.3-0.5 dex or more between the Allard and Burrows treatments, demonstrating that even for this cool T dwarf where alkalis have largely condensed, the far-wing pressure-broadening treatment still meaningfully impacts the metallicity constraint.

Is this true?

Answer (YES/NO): NO